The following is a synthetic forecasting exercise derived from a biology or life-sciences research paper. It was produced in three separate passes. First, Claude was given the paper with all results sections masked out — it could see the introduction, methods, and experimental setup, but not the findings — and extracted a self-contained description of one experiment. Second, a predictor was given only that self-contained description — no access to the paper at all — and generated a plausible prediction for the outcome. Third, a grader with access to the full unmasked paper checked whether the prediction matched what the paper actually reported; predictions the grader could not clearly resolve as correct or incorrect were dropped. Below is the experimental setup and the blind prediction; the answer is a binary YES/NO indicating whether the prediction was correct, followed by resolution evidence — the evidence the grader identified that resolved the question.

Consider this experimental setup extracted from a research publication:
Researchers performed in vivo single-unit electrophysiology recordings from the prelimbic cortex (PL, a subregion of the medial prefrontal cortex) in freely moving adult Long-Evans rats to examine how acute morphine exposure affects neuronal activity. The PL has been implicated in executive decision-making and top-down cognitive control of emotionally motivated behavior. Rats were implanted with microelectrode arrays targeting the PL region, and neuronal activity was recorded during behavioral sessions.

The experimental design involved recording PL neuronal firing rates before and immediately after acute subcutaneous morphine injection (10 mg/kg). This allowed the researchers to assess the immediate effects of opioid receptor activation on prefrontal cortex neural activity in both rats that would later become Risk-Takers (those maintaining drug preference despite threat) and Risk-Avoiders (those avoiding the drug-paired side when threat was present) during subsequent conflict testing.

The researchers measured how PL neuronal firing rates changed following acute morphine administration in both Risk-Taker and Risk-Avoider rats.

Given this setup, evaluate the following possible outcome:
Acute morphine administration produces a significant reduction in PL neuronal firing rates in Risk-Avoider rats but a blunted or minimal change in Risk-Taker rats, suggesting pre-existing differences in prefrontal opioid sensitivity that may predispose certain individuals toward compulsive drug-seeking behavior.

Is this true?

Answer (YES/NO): NO